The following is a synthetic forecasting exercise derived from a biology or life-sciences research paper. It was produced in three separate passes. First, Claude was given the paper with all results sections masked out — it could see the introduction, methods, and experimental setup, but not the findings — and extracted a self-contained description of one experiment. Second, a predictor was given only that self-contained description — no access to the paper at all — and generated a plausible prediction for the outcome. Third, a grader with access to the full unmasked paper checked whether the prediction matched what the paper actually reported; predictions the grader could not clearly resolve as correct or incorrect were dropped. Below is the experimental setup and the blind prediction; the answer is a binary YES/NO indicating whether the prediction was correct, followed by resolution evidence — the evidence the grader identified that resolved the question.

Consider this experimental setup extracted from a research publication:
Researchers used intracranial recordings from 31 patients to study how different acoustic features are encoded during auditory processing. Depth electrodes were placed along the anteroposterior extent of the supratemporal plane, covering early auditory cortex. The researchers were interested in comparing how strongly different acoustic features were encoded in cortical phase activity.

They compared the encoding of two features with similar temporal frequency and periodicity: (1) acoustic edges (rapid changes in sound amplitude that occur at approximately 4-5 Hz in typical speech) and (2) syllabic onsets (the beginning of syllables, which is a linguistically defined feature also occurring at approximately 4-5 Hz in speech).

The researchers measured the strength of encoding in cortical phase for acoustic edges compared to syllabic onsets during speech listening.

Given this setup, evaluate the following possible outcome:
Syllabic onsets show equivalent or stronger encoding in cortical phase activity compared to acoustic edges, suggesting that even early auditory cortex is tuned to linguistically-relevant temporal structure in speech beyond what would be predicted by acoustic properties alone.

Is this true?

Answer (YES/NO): NO